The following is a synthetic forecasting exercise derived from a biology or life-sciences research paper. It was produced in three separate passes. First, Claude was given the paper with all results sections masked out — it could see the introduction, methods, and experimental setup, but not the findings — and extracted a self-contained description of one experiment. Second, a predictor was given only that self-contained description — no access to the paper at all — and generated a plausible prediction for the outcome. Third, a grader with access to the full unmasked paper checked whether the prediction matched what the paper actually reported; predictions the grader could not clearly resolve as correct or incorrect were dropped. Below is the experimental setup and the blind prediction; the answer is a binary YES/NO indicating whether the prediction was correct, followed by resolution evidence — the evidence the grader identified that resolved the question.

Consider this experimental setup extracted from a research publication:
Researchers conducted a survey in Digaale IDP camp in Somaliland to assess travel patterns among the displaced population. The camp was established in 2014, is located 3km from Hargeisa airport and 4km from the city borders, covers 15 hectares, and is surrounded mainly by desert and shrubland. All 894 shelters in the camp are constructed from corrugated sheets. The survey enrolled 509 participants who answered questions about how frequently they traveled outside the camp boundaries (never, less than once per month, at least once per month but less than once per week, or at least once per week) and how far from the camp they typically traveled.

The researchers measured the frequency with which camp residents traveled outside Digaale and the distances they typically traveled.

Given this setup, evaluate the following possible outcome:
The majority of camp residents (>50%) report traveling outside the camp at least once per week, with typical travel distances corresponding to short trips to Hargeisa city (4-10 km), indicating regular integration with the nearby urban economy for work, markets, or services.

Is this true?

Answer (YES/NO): NO